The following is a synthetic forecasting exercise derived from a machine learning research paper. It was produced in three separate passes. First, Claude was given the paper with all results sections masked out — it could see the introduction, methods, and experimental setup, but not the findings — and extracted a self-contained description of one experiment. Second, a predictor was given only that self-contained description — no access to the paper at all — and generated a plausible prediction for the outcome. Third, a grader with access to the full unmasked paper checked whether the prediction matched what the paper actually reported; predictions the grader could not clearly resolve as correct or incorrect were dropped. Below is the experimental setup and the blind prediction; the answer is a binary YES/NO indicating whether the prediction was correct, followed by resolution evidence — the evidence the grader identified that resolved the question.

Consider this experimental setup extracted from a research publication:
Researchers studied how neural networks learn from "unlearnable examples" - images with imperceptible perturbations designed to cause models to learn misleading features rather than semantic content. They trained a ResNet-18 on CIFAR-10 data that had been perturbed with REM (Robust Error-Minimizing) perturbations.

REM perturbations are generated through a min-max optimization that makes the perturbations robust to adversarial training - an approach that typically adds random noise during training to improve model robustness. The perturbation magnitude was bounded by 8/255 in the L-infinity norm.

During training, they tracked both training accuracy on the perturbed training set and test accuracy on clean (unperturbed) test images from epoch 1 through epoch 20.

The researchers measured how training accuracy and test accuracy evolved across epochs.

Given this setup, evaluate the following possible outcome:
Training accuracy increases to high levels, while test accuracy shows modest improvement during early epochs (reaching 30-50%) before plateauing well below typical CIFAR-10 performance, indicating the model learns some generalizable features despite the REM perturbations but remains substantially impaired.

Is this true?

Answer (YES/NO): NO